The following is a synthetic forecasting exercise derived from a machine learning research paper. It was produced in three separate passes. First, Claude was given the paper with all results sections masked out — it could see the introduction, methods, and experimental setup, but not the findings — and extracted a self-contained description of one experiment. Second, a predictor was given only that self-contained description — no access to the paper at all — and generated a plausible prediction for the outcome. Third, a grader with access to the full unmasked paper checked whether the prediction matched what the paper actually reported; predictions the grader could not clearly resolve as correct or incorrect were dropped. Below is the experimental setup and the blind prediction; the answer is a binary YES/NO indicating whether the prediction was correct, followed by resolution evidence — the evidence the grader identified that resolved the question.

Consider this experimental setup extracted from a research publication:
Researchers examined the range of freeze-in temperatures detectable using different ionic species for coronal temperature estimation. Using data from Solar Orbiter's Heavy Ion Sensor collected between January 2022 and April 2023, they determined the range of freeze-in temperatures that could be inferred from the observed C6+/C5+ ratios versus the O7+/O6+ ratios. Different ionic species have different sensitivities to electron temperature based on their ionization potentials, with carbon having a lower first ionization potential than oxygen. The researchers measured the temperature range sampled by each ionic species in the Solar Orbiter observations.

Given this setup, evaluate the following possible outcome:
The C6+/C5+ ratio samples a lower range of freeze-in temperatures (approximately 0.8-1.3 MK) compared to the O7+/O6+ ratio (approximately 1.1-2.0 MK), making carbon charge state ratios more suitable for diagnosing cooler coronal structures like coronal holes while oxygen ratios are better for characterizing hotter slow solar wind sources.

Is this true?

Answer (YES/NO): NO